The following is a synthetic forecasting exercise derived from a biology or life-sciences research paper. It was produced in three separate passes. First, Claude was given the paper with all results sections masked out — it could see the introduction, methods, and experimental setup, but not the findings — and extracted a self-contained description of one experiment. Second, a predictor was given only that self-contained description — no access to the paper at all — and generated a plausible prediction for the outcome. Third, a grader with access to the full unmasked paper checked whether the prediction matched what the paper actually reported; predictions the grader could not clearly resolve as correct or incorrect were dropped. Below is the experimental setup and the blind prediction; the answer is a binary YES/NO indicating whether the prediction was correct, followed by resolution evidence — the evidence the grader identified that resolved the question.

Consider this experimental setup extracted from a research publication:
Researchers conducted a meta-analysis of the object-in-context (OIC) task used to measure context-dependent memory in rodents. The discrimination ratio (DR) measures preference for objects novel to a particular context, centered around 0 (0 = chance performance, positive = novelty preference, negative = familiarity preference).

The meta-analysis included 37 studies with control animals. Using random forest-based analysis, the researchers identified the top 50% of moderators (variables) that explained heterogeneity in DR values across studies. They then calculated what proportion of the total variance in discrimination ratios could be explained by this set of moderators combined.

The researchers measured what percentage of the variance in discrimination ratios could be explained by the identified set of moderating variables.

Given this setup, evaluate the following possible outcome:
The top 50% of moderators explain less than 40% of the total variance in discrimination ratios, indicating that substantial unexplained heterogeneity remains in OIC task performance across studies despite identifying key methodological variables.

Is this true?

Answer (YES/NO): YES